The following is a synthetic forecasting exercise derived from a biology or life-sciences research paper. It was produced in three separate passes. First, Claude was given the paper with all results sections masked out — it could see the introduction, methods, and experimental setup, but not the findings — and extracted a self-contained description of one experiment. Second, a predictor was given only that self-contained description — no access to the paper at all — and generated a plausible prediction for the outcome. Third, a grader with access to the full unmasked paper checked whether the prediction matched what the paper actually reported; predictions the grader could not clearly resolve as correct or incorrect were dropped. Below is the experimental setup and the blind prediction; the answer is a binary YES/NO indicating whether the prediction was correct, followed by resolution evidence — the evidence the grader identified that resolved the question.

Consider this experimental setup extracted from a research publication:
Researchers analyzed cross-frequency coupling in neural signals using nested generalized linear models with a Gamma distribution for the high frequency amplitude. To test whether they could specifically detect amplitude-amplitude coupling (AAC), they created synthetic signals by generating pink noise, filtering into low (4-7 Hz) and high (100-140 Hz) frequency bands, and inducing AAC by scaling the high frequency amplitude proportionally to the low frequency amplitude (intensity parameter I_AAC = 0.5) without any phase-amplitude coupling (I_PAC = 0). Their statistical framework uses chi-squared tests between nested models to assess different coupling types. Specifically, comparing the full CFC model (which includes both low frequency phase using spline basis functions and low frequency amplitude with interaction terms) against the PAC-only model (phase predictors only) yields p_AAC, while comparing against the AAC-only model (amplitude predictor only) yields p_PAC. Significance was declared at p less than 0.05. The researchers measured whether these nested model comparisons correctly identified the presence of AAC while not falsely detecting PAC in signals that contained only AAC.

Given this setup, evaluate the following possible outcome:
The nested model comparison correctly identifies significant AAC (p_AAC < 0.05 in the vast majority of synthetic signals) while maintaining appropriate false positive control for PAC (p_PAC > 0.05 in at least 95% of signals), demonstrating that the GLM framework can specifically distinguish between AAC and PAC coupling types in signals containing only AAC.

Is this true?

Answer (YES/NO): YES